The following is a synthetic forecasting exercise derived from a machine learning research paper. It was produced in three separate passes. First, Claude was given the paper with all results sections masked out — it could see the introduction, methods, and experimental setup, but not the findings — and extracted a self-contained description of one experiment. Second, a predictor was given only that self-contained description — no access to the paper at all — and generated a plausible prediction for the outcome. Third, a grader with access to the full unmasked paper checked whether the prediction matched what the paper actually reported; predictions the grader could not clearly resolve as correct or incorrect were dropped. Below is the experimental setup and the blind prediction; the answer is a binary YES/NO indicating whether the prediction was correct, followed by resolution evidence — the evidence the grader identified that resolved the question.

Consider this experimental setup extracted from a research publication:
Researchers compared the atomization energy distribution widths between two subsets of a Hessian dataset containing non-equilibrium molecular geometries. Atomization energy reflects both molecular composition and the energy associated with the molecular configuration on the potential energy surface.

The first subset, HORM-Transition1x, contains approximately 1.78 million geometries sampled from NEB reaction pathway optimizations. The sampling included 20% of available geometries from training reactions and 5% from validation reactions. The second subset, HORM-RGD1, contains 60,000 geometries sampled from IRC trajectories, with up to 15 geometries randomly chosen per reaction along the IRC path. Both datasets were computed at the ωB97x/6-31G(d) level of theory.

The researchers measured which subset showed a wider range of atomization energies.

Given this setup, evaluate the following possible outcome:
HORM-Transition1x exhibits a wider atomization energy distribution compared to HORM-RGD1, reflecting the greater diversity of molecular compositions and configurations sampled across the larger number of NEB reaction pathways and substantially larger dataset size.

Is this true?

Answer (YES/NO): NO